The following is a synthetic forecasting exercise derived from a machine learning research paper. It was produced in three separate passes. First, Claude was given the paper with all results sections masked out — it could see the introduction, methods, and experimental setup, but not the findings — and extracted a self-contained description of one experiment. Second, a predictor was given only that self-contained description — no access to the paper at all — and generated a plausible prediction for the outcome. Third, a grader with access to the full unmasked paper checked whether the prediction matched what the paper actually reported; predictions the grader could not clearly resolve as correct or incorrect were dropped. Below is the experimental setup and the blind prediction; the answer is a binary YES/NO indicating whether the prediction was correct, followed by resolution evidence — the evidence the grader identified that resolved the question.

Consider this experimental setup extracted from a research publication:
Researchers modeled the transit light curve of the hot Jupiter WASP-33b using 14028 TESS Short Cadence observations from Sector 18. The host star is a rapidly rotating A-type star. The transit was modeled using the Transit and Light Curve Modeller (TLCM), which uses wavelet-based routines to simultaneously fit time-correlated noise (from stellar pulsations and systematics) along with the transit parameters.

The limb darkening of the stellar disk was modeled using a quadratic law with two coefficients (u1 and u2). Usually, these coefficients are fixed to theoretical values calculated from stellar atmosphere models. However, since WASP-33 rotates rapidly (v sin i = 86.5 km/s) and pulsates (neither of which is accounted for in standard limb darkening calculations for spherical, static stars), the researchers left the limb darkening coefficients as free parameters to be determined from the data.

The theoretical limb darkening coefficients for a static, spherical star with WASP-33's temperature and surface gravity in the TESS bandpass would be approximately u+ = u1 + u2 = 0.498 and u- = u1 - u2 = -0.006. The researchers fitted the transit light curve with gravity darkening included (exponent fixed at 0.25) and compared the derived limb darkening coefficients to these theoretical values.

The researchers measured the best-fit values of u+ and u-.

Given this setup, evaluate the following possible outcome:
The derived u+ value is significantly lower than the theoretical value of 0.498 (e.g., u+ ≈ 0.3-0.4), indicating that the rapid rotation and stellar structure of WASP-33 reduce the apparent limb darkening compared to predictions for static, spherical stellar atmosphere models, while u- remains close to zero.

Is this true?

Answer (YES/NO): NO